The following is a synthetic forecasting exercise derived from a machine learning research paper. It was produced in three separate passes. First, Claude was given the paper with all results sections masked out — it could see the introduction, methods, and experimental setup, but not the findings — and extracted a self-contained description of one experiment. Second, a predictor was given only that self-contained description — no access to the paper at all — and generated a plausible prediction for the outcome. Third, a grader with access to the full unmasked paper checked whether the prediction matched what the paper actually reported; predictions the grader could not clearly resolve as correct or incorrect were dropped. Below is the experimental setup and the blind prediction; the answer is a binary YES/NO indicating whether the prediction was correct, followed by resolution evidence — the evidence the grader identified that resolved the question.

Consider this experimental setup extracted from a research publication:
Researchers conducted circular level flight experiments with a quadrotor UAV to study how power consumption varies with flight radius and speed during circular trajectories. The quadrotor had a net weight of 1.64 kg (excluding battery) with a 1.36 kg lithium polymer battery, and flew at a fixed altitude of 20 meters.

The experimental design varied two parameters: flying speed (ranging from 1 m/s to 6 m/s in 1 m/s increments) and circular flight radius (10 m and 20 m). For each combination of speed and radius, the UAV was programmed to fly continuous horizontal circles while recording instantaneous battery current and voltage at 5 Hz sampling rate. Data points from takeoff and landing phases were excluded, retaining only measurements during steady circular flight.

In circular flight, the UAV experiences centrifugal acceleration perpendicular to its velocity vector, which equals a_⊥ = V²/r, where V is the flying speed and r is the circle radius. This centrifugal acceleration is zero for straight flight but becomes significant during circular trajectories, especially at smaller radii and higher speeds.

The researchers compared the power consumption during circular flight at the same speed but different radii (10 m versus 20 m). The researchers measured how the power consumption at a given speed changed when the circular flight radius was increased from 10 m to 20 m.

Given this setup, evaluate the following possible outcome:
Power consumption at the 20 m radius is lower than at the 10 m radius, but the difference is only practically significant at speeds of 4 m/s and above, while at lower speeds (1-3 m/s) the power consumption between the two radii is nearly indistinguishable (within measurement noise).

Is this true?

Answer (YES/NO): YES